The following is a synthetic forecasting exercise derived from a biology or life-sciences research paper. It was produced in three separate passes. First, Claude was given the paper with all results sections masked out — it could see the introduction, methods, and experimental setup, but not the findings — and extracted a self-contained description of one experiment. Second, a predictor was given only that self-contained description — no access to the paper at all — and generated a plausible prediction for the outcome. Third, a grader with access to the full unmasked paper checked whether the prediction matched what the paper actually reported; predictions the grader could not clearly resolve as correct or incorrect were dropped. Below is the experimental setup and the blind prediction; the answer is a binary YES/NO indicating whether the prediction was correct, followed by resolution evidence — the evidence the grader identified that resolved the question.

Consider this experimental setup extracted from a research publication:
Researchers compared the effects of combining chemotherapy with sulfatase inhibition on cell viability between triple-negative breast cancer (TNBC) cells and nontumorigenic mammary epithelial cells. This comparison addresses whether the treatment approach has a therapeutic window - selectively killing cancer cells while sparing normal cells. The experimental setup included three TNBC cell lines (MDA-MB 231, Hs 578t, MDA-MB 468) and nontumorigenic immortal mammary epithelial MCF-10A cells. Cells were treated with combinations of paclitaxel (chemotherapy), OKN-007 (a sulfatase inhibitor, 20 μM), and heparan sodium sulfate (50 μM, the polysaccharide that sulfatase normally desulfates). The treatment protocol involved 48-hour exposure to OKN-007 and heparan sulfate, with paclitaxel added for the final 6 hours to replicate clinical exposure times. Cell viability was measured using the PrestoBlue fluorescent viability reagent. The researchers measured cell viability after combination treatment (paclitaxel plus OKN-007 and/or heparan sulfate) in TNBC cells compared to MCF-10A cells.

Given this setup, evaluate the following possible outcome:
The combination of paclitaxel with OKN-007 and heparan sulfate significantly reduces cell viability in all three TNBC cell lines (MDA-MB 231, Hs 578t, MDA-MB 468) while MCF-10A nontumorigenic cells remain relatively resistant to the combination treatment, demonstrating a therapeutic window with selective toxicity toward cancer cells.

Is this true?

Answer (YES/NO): YES